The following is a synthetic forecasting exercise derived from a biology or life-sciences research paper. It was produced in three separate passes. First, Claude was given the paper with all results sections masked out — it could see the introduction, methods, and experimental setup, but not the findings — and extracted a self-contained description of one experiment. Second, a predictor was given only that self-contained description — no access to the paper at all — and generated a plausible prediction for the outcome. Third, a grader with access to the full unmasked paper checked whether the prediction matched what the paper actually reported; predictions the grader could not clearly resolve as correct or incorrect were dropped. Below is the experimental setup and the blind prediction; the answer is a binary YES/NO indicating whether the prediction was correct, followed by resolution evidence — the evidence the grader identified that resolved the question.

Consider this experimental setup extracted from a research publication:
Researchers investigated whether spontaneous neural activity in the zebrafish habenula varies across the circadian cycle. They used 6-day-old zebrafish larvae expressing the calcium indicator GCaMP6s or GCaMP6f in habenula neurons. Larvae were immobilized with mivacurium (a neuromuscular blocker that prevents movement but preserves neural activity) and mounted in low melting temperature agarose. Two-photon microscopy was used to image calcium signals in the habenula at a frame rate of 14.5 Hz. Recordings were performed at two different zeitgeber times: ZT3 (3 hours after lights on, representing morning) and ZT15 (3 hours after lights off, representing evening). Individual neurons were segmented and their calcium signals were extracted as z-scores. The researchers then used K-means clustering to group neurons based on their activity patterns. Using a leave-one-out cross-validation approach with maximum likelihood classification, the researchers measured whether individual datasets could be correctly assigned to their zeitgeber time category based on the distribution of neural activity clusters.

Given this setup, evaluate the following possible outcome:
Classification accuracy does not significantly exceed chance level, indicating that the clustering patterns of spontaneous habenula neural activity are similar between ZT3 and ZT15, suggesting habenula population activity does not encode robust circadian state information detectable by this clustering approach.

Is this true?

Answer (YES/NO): NO